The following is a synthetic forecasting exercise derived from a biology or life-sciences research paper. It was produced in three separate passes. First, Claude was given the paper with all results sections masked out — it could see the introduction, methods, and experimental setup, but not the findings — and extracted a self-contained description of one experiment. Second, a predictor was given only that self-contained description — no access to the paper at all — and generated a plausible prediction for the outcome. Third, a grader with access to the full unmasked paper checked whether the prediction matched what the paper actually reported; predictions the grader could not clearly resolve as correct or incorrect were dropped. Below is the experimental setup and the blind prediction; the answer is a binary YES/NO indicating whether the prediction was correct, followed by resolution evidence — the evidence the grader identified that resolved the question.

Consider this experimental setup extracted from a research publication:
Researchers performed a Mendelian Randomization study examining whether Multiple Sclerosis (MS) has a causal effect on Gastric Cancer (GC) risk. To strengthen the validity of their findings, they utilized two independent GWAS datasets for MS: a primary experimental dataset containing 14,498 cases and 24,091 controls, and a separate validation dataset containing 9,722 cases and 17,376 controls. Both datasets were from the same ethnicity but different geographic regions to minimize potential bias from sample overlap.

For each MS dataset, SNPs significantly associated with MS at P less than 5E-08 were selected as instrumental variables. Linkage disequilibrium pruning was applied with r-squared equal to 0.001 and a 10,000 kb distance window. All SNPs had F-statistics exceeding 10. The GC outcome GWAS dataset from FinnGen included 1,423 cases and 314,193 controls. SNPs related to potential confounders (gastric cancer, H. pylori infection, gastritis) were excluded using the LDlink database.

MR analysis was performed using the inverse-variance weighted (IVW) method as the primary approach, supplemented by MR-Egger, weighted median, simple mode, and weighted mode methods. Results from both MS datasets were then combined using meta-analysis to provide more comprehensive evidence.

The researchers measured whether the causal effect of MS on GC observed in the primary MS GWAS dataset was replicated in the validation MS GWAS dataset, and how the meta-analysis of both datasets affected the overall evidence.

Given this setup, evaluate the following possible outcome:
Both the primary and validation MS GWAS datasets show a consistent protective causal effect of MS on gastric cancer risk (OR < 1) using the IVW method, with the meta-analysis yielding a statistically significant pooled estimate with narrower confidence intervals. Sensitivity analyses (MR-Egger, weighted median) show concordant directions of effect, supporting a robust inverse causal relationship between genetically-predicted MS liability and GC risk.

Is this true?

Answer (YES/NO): NO